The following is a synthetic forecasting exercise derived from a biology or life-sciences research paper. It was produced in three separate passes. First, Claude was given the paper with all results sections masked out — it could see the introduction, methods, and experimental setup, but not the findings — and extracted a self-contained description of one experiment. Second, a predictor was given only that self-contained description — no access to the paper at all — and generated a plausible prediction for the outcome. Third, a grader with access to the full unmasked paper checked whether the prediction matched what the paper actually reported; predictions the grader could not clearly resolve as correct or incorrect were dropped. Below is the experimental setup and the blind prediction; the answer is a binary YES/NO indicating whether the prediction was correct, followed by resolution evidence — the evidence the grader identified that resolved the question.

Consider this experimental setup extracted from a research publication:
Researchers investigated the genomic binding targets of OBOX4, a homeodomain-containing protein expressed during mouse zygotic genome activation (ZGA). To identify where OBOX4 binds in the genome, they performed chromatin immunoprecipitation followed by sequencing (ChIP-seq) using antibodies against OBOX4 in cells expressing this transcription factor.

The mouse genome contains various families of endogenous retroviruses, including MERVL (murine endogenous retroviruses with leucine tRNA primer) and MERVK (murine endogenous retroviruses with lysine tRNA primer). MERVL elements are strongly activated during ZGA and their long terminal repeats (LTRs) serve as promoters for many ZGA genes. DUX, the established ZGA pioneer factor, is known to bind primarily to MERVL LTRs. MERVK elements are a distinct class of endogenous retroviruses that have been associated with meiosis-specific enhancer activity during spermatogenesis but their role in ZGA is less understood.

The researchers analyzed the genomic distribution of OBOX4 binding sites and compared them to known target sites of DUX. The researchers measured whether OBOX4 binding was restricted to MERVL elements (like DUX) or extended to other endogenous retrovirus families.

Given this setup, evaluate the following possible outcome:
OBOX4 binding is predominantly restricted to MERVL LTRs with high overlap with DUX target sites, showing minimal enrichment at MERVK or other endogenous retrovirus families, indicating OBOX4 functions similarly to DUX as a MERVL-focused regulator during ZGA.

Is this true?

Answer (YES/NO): NO